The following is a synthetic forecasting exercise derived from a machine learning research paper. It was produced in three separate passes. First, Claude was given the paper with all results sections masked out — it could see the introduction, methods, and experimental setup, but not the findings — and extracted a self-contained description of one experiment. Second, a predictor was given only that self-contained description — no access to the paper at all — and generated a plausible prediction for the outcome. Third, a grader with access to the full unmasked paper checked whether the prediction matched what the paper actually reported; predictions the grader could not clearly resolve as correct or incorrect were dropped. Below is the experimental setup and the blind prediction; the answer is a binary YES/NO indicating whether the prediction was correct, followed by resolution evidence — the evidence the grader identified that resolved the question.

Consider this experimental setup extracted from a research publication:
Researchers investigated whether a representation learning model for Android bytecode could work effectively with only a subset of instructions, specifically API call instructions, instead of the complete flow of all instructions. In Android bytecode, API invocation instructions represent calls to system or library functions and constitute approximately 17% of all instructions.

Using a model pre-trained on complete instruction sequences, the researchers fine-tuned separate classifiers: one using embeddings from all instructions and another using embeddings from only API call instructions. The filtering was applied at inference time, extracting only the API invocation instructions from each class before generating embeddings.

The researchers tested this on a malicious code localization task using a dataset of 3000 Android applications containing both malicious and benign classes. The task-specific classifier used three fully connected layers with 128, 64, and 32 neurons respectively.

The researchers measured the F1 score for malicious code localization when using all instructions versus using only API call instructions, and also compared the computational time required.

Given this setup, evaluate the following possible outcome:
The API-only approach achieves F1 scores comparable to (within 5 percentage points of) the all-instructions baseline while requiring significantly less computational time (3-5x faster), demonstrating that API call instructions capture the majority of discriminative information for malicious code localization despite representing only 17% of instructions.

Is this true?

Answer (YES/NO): NO